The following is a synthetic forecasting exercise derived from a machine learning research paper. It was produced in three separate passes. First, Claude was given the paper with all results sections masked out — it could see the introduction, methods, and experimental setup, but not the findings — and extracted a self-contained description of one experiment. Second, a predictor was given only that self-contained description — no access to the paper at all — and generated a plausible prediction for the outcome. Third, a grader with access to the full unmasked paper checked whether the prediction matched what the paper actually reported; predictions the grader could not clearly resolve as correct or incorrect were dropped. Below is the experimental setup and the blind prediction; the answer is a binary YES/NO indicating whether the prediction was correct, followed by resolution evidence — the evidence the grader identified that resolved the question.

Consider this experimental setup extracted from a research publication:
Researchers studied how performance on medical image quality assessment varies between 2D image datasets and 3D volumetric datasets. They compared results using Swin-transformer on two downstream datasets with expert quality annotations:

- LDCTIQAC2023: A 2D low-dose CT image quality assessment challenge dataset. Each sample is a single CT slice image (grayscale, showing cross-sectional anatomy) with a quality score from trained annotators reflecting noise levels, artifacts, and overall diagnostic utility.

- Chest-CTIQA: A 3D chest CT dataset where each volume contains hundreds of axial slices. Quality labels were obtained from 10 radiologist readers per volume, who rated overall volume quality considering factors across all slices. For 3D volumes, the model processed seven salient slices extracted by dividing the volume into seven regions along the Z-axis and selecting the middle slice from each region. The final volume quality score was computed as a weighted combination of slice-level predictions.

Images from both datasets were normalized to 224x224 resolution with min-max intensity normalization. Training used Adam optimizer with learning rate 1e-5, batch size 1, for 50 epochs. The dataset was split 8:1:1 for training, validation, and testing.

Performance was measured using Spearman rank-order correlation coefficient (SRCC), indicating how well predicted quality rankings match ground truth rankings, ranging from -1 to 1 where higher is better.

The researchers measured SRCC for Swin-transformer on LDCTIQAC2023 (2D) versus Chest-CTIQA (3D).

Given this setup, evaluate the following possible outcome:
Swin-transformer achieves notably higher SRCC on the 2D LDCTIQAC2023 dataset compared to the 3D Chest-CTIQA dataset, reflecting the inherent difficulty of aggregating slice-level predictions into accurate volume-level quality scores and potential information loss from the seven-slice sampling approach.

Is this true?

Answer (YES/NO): YES